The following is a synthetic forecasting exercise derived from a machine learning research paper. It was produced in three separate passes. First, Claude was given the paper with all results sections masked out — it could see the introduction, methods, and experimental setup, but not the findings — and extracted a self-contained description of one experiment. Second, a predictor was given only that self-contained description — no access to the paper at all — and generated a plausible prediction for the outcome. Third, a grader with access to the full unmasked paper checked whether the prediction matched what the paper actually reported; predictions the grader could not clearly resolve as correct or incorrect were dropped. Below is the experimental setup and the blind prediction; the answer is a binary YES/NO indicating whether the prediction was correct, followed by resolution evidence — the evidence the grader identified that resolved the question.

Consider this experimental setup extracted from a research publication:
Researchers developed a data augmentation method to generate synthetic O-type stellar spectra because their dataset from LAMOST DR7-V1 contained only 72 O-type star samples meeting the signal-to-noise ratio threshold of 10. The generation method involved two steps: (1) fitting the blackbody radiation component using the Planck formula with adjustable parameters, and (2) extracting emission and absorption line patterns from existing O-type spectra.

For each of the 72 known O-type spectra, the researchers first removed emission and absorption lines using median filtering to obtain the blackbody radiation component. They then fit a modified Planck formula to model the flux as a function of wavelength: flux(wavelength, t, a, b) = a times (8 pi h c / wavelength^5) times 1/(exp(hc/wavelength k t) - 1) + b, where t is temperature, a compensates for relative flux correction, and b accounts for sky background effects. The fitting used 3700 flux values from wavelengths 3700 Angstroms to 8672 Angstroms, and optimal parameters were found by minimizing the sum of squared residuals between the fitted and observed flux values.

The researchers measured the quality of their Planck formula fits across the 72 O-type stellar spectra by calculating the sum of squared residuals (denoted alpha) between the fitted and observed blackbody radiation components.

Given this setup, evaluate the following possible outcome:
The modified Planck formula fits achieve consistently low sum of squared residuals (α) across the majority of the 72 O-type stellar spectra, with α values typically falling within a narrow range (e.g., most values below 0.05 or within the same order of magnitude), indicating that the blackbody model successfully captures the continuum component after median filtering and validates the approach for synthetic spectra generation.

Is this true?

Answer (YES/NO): NO